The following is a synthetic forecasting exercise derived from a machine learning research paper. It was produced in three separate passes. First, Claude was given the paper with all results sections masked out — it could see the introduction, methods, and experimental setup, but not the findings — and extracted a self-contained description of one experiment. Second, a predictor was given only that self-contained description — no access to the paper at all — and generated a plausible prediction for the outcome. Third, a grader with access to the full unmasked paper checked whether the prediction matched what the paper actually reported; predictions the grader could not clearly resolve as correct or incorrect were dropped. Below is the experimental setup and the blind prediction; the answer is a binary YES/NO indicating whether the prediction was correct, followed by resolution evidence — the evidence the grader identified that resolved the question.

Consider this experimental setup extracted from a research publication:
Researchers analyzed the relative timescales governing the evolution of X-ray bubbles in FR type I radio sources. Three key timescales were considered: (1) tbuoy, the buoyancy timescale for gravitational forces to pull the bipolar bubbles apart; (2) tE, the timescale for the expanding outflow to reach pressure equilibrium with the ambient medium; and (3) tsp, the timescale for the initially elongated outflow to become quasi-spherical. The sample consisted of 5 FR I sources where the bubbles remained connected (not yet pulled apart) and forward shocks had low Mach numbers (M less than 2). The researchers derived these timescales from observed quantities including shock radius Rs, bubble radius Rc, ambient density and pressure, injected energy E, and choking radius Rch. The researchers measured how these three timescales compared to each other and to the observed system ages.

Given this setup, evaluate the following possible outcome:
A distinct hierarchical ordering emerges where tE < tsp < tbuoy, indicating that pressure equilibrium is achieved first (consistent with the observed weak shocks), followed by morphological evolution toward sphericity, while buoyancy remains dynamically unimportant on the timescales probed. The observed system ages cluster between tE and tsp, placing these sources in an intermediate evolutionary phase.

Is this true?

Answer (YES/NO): NO